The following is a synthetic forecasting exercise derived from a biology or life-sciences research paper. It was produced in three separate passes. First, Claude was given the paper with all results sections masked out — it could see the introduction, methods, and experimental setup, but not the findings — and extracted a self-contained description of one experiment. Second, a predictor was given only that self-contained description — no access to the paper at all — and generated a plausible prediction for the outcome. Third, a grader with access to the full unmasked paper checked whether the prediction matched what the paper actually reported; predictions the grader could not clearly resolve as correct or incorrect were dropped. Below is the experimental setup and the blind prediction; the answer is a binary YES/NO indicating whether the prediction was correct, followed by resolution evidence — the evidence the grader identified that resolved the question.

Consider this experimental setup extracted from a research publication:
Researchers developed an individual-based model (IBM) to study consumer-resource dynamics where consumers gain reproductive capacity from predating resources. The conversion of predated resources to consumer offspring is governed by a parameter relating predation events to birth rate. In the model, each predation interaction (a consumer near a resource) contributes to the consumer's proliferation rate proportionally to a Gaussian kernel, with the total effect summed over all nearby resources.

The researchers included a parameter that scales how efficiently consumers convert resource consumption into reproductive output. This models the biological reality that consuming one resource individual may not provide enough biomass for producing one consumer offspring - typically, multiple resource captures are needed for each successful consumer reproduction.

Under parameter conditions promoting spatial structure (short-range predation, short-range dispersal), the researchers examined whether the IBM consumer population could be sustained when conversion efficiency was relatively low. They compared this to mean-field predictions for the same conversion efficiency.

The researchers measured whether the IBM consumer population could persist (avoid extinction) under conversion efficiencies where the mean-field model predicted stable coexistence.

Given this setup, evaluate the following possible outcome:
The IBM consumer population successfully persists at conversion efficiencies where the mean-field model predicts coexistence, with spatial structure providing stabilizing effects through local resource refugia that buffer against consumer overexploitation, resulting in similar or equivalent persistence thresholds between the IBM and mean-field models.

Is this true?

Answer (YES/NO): NO